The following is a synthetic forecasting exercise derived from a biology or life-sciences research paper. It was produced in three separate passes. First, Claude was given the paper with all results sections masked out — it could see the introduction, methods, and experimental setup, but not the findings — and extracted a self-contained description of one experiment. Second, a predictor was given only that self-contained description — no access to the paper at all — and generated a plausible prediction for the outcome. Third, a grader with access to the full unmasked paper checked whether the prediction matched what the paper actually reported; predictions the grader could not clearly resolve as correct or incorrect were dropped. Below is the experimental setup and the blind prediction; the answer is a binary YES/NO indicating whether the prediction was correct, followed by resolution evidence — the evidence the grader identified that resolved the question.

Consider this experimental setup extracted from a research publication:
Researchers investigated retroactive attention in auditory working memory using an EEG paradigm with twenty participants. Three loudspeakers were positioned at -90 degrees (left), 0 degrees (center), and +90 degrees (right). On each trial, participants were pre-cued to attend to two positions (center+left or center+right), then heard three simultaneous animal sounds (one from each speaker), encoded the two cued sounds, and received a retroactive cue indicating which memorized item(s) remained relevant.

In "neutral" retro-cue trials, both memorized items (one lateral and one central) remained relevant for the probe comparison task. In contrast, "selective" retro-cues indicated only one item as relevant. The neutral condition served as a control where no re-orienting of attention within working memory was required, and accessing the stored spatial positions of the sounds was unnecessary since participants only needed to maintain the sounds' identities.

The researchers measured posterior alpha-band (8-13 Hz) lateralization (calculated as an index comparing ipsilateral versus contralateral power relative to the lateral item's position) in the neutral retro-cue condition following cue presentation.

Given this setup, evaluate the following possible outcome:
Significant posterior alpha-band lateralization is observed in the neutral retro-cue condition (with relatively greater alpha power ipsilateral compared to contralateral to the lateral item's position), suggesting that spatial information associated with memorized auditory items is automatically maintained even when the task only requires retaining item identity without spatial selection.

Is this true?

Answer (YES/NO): NO